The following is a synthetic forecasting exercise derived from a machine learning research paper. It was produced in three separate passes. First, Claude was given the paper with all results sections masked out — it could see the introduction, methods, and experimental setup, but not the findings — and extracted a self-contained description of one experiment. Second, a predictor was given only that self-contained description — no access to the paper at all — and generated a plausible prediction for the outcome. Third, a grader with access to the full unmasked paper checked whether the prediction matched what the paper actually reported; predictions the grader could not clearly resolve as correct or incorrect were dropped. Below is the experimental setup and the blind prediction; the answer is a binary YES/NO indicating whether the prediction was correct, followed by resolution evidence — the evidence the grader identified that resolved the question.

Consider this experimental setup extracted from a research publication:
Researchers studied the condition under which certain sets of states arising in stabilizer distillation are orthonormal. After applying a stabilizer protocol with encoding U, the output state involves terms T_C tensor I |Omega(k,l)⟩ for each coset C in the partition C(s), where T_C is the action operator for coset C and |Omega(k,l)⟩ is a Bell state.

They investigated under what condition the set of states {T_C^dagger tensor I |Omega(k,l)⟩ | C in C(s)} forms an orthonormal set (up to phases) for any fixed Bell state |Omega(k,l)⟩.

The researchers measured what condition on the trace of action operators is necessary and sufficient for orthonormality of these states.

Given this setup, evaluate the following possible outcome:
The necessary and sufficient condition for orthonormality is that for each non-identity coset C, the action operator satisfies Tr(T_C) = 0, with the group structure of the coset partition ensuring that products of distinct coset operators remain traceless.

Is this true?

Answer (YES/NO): YES